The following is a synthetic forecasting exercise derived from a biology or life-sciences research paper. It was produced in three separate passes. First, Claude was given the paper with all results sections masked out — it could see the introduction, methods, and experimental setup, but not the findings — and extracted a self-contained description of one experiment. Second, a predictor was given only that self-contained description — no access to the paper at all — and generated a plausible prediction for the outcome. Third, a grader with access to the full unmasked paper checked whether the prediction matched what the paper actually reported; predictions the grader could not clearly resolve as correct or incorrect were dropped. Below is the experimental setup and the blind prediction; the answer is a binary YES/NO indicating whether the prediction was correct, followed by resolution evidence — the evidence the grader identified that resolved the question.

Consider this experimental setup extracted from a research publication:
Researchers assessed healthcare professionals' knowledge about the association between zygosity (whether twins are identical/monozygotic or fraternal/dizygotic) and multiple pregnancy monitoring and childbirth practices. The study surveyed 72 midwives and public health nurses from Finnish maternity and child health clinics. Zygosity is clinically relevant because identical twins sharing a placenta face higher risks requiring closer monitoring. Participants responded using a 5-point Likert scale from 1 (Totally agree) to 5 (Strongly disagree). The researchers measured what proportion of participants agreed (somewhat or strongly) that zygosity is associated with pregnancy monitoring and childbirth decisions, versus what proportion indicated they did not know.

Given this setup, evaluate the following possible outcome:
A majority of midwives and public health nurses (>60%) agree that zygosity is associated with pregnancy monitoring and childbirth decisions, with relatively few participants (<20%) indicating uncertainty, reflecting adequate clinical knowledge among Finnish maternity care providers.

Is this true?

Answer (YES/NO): NO